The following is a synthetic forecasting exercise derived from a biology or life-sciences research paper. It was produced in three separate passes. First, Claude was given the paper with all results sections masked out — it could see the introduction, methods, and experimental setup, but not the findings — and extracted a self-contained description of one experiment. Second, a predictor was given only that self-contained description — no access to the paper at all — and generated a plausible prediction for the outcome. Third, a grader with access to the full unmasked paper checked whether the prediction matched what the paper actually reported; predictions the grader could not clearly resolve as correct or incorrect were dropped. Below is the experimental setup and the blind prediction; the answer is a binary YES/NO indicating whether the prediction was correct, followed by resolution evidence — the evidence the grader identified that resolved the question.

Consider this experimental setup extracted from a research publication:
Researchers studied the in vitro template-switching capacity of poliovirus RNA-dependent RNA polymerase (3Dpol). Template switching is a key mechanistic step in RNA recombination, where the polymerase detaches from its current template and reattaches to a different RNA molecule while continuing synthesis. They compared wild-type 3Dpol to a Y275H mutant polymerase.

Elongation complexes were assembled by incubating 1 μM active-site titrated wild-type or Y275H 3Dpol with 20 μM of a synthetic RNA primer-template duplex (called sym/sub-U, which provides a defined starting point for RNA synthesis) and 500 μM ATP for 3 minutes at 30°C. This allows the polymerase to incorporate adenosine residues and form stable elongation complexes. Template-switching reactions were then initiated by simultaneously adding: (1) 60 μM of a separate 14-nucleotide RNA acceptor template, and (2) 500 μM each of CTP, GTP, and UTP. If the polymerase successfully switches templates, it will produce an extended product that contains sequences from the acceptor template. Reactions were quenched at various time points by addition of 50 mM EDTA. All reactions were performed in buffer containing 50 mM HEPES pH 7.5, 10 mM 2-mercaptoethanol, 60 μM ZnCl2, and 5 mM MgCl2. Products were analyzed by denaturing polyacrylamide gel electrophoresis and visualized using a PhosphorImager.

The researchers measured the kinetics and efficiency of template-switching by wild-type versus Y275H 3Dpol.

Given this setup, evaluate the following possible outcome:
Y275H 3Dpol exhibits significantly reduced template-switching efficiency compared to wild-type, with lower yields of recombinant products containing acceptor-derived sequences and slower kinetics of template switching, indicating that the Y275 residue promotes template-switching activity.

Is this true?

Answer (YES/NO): YES